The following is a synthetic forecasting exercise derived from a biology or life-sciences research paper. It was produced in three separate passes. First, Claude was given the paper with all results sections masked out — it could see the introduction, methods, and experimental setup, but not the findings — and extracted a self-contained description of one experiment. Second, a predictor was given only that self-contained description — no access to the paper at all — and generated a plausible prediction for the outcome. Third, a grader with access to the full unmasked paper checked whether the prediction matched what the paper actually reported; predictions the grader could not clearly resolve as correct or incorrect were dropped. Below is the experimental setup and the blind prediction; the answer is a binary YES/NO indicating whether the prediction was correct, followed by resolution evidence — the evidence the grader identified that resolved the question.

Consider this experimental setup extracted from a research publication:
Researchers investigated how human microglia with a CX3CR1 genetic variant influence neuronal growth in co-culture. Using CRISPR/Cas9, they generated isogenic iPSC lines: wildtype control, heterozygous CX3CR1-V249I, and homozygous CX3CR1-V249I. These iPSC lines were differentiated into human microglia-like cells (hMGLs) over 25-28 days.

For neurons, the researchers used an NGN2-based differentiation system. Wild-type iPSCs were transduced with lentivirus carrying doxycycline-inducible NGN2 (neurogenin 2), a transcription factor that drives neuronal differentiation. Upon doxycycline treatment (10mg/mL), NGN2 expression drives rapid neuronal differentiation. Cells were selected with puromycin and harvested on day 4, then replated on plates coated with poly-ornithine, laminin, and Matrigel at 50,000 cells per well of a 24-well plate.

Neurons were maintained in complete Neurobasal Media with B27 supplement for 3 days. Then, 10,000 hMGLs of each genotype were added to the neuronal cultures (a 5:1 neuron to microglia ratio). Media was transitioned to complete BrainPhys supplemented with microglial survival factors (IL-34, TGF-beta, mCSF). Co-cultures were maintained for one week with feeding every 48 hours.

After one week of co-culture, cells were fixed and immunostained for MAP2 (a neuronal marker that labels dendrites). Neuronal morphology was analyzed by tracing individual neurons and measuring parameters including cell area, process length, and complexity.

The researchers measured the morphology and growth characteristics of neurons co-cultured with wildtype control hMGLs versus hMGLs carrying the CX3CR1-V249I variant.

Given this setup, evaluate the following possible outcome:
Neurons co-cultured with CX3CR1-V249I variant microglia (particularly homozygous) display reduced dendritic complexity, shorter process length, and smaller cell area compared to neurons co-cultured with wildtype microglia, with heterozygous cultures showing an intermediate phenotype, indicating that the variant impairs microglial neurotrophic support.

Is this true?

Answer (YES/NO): NO